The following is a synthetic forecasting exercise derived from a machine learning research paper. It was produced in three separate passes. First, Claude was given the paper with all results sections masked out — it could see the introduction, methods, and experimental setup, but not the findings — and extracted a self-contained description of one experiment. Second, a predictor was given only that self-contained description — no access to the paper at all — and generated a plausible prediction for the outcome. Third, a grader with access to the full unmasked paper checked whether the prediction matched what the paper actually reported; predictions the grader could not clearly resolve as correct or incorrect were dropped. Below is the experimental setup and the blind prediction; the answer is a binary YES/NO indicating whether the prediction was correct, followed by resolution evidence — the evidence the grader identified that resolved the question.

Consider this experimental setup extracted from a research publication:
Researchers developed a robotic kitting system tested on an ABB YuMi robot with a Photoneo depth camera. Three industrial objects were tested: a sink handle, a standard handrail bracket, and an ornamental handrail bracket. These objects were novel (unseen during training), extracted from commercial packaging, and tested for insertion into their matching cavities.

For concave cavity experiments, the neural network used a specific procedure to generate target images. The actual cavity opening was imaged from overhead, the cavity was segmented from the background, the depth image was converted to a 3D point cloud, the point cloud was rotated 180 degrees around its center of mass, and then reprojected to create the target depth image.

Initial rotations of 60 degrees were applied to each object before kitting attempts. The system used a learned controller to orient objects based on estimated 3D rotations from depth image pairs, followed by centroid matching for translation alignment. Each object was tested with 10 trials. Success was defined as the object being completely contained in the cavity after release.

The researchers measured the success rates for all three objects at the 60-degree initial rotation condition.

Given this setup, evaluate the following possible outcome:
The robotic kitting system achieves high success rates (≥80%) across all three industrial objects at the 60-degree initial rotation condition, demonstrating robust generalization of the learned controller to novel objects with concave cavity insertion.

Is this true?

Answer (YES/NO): NO